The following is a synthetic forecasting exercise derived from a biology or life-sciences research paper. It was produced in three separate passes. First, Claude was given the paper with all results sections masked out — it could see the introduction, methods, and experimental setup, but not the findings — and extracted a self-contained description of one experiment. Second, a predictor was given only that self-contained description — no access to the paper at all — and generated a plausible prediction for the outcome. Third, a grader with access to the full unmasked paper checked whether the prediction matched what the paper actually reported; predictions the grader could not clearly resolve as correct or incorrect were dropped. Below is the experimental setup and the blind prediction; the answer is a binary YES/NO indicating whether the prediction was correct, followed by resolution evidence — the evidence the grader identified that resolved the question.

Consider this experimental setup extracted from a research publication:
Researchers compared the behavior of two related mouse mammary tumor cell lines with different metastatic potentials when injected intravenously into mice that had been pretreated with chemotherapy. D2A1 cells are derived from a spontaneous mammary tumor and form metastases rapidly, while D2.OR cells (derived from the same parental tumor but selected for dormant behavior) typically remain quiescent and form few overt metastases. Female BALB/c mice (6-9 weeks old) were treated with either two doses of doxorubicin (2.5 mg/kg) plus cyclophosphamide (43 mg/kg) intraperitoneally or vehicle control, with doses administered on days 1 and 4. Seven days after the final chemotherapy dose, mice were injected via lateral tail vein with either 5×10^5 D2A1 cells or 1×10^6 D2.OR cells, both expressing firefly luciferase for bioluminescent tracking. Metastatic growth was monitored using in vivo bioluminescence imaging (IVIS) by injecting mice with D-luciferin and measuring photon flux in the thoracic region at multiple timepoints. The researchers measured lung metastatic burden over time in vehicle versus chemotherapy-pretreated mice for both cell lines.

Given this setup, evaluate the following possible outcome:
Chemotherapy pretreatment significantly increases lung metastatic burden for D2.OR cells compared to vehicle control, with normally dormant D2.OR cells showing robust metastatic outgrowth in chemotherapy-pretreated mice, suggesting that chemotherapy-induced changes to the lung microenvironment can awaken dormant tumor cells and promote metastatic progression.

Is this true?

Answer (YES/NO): YES